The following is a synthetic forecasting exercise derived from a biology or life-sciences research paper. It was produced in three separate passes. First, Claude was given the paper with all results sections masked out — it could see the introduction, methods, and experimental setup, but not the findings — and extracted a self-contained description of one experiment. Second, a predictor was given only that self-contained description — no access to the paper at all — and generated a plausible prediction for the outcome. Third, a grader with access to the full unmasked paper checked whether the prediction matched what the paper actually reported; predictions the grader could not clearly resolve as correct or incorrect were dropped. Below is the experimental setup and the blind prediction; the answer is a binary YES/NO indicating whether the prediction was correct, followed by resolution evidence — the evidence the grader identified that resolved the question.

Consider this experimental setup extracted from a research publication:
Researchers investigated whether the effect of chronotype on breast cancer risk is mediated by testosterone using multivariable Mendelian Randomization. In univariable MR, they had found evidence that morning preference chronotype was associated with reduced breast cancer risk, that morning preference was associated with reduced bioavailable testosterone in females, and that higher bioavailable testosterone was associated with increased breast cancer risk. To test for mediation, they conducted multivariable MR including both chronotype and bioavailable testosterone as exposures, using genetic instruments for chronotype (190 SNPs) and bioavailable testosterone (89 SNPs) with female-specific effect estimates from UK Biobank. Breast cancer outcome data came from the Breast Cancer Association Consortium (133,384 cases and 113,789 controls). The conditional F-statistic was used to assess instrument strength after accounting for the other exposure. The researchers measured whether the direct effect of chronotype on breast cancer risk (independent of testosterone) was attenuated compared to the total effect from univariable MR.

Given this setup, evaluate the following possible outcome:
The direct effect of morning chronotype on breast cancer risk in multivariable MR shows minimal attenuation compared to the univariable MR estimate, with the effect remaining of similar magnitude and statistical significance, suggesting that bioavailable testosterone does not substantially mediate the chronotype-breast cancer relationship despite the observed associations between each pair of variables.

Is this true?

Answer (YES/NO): NO